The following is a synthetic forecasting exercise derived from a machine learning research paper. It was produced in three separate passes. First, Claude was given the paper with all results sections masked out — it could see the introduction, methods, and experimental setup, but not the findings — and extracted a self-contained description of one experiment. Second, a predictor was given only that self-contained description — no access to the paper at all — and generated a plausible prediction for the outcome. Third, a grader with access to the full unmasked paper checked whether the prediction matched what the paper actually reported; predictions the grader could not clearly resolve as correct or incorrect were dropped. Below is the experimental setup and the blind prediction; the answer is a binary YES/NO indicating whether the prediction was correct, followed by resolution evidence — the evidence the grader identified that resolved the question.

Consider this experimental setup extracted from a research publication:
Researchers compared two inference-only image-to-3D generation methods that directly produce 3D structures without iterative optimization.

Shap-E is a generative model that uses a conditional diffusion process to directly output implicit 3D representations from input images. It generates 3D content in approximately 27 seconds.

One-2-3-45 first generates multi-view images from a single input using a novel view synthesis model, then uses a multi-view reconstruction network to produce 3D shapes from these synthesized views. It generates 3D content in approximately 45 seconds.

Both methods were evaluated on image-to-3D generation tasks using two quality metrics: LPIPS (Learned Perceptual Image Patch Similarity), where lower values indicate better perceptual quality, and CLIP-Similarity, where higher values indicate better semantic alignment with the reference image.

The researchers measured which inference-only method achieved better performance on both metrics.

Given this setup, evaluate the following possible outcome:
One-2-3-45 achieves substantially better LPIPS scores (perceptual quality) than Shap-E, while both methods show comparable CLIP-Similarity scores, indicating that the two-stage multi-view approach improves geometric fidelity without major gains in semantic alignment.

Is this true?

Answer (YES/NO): NO